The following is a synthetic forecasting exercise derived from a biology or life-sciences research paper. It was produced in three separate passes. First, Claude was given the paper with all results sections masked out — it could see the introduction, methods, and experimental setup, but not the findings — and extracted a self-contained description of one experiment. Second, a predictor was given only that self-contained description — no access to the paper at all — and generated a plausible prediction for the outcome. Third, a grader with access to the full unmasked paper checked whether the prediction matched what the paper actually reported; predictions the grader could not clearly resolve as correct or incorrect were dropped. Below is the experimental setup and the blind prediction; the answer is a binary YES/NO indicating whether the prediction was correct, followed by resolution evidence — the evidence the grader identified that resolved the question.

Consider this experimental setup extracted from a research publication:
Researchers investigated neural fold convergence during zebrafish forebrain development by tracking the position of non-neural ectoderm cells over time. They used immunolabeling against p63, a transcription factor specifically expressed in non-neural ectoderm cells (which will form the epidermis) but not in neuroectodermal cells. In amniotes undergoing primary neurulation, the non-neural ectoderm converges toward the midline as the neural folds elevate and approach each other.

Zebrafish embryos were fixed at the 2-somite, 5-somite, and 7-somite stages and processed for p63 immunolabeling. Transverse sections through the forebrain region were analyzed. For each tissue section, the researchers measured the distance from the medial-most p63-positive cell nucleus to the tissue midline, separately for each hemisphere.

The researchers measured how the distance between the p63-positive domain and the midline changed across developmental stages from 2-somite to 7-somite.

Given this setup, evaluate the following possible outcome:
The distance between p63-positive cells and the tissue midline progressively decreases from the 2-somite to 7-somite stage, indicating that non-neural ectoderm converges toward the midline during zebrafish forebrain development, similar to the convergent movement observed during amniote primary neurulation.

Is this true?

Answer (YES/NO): YES